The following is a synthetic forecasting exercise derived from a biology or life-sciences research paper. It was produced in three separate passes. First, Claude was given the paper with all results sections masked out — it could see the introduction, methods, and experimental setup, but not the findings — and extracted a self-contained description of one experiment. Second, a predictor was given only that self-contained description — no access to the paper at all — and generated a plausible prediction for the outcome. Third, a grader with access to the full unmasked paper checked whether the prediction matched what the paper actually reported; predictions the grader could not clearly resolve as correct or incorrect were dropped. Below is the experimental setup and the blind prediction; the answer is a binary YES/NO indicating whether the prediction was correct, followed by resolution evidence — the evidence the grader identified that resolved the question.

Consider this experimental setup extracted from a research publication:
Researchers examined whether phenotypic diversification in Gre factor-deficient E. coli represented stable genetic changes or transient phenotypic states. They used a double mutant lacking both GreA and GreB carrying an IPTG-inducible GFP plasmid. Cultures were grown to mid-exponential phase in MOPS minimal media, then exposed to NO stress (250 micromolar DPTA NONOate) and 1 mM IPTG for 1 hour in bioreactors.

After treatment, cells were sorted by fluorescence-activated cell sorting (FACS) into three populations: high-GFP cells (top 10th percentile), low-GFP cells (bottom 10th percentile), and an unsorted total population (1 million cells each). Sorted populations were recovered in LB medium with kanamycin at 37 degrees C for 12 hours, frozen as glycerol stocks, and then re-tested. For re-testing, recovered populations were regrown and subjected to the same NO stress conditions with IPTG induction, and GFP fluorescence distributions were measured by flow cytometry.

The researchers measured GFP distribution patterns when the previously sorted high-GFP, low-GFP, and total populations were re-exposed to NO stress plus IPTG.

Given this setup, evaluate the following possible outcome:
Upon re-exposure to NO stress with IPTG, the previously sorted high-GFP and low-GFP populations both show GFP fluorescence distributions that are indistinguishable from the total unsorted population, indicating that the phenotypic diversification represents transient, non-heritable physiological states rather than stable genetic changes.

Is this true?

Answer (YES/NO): YES